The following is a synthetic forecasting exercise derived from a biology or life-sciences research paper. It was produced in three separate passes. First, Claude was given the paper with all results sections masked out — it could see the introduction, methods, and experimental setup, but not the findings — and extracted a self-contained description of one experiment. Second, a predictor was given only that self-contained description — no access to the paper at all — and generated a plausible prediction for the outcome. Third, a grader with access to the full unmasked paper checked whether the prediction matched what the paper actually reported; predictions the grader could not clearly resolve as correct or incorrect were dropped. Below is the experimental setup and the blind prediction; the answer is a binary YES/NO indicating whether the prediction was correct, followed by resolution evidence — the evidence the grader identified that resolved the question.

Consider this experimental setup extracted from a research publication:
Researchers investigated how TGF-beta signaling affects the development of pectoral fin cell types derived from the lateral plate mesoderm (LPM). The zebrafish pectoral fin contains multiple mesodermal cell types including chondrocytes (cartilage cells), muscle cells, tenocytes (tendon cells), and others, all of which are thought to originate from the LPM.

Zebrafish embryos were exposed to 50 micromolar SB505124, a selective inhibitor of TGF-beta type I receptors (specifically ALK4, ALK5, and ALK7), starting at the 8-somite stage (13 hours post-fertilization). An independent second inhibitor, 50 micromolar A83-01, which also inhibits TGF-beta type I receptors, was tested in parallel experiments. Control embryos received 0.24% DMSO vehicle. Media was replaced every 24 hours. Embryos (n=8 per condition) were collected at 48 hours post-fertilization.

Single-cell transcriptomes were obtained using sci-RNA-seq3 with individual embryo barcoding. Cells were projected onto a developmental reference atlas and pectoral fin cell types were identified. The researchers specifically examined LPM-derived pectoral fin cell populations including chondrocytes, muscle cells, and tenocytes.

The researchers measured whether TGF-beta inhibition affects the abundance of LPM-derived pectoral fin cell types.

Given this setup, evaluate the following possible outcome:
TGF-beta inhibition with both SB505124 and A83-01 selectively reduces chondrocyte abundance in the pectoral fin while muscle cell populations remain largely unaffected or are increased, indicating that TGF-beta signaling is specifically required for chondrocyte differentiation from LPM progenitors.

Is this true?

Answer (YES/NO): NO